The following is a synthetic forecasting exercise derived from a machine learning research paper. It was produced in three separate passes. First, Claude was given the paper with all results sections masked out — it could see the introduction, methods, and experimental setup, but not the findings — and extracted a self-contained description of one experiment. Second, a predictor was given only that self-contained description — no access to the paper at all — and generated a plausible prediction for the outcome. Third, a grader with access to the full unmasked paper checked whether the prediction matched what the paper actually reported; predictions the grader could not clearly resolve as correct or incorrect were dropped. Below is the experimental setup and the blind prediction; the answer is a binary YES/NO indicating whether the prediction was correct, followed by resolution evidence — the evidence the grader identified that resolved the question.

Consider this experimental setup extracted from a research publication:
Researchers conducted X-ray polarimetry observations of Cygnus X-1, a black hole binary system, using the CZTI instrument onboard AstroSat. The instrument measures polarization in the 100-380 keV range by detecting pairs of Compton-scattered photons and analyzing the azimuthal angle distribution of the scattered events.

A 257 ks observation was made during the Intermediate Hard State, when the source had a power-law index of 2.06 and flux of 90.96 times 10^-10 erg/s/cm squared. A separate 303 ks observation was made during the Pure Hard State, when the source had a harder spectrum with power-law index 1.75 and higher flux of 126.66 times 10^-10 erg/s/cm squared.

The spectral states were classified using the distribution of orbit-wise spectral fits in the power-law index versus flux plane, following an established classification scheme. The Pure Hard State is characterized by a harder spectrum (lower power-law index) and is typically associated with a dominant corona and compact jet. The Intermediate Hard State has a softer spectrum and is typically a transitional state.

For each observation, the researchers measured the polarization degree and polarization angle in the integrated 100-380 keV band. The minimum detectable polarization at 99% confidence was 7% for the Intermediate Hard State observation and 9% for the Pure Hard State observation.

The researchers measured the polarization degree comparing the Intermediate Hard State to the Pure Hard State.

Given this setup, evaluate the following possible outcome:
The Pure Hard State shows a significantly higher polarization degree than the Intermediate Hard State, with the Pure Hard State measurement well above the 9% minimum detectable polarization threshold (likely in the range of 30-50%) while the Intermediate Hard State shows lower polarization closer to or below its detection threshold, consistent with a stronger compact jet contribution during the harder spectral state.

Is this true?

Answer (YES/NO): NO